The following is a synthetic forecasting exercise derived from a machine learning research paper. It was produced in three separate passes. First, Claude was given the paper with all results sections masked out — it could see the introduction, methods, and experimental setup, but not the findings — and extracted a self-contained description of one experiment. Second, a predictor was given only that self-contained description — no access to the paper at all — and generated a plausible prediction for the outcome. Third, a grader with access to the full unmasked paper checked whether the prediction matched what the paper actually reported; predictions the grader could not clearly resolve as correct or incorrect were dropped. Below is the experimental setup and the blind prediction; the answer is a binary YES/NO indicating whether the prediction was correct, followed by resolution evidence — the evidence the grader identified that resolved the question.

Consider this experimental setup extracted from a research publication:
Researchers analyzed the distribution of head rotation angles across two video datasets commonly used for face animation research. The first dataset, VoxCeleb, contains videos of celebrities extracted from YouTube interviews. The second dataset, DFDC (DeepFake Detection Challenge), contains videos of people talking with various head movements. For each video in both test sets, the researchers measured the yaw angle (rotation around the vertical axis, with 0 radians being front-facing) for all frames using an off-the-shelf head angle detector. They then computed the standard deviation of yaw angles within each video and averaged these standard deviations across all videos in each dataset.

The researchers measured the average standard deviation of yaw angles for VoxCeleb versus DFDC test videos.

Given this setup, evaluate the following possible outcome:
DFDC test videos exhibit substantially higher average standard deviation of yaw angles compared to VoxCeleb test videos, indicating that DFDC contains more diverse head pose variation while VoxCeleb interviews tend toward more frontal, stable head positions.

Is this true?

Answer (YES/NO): YES